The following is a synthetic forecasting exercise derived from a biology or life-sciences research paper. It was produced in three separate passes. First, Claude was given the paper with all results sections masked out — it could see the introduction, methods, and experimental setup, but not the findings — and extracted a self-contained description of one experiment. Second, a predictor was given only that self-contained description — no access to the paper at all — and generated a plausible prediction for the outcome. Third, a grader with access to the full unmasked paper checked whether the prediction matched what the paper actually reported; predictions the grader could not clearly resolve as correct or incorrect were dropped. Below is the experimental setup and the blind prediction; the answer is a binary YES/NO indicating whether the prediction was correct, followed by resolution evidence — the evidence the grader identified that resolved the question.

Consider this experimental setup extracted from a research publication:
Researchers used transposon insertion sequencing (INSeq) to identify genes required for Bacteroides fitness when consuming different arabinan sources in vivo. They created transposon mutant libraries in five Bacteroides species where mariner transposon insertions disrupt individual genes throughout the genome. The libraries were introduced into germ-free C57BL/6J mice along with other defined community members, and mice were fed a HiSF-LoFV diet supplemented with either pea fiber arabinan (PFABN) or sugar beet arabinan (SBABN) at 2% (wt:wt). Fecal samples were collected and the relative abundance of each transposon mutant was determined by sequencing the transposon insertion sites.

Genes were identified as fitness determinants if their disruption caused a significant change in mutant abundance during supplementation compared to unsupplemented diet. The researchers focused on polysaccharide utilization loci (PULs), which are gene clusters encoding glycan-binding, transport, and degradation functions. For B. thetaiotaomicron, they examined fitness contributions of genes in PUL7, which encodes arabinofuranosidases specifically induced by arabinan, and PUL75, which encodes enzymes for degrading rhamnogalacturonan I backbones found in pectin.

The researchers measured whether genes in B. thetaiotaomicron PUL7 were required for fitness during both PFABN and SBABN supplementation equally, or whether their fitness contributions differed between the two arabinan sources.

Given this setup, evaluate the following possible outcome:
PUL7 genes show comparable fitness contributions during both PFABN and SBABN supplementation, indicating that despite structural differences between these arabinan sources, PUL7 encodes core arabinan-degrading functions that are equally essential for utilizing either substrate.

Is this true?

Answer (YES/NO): YES